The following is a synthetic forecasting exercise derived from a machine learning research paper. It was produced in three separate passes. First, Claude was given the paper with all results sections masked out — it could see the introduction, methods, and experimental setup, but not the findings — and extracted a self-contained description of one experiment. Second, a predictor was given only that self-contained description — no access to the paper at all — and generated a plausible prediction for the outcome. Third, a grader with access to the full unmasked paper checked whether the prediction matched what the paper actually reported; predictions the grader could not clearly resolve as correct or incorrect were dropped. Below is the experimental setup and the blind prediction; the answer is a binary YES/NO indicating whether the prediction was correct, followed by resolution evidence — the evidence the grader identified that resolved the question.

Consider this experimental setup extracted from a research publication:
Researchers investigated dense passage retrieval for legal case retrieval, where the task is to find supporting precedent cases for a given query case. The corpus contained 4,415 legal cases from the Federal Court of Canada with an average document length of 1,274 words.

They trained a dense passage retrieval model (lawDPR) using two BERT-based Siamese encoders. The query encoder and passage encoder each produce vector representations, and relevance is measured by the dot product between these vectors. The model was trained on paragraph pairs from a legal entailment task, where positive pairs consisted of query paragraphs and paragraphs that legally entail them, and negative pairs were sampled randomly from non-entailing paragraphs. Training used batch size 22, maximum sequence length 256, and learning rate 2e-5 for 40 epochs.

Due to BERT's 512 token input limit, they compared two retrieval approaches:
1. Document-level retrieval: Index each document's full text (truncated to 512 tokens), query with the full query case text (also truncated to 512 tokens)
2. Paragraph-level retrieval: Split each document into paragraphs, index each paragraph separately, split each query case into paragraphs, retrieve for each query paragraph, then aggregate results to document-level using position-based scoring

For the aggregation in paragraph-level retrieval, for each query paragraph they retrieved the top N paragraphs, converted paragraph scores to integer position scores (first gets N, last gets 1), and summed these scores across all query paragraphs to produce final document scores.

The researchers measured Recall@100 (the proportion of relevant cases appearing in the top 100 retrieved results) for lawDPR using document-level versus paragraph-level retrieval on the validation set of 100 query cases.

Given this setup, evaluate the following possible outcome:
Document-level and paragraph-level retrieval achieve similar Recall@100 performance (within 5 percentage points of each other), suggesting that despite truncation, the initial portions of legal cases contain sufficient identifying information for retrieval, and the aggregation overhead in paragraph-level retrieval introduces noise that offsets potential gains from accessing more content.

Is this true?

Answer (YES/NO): NO